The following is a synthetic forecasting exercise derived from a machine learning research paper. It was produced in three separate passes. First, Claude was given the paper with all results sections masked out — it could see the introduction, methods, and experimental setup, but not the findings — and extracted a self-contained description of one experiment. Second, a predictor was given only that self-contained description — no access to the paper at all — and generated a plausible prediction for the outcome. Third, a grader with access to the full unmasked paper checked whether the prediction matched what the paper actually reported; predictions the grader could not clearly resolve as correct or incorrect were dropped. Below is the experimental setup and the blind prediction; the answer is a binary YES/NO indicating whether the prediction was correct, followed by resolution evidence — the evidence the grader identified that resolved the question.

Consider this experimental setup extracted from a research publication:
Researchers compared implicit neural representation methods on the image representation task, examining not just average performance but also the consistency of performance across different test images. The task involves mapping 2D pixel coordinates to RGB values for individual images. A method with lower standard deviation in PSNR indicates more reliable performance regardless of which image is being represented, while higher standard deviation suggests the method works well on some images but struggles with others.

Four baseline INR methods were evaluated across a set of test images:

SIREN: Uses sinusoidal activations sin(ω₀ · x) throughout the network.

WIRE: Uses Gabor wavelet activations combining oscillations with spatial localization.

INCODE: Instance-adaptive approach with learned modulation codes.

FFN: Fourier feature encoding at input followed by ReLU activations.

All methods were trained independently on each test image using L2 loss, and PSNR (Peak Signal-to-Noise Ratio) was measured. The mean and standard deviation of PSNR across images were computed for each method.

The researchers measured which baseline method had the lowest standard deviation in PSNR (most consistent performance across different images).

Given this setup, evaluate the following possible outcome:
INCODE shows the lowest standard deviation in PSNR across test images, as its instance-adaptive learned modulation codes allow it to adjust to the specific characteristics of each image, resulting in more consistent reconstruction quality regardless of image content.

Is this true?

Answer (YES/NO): NO